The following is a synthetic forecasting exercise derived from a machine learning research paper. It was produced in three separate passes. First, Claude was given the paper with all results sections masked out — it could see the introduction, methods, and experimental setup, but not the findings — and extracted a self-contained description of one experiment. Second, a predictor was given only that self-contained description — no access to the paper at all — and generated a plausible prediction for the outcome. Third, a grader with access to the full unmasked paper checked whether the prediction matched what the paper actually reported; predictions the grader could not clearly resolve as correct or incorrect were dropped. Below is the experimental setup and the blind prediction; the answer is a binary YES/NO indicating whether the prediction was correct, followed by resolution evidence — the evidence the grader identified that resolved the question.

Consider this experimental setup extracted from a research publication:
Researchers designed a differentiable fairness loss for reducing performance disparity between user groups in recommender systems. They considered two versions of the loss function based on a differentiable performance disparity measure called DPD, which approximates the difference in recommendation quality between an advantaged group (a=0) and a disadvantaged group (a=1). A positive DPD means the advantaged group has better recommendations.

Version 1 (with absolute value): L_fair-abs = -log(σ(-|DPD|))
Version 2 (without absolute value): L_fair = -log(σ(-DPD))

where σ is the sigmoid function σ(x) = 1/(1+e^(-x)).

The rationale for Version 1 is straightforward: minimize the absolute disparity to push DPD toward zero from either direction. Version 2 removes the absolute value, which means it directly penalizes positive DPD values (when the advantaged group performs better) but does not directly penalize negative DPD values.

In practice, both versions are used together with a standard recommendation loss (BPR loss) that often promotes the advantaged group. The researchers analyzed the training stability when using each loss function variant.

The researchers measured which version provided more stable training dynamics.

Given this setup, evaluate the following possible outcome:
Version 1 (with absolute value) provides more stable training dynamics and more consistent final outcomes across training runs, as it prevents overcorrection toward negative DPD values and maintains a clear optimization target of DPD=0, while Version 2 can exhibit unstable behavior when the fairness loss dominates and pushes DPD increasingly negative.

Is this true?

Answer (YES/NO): NO